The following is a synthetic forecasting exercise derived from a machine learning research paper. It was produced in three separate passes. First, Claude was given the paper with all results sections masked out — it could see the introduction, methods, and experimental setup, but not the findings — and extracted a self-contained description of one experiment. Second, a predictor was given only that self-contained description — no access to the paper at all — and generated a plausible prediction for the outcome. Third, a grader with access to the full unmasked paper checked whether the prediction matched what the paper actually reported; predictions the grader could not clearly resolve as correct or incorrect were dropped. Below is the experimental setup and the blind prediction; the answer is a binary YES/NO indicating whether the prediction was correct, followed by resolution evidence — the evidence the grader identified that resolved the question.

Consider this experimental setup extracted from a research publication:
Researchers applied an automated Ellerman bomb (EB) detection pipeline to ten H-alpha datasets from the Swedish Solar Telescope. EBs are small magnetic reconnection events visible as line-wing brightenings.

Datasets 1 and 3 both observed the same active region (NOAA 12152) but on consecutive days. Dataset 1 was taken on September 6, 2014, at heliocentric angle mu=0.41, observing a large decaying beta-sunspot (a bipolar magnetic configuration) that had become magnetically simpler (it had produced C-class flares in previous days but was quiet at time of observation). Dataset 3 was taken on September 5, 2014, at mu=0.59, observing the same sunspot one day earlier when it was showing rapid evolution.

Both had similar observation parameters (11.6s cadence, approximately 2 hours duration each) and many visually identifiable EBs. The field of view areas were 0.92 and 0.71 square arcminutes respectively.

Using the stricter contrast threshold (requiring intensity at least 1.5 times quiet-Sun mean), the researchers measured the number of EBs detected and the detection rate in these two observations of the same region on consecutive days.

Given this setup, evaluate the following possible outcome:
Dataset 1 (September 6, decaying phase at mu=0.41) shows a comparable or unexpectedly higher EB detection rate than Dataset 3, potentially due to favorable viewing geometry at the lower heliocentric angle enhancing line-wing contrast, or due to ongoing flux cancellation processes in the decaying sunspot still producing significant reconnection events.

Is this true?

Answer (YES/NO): NO